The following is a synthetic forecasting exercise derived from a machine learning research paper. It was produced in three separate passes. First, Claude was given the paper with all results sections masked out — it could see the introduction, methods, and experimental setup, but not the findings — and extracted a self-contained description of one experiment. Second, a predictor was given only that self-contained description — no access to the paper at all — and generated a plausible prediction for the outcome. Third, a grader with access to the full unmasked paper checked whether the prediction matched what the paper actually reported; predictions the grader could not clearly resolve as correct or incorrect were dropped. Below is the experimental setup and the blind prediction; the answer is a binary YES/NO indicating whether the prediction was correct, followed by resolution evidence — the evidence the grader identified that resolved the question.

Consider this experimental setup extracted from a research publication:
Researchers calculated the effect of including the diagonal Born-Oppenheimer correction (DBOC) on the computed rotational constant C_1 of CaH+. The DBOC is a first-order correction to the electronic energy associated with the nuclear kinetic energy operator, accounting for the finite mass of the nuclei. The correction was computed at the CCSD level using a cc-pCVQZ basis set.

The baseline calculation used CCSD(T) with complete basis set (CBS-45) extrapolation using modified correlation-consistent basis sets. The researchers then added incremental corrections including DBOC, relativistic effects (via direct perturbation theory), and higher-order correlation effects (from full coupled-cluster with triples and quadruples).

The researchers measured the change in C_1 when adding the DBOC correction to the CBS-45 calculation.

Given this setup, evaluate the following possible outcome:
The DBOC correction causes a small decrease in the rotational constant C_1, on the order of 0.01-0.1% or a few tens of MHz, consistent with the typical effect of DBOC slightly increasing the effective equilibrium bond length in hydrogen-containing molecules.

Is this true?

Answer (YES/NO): YES